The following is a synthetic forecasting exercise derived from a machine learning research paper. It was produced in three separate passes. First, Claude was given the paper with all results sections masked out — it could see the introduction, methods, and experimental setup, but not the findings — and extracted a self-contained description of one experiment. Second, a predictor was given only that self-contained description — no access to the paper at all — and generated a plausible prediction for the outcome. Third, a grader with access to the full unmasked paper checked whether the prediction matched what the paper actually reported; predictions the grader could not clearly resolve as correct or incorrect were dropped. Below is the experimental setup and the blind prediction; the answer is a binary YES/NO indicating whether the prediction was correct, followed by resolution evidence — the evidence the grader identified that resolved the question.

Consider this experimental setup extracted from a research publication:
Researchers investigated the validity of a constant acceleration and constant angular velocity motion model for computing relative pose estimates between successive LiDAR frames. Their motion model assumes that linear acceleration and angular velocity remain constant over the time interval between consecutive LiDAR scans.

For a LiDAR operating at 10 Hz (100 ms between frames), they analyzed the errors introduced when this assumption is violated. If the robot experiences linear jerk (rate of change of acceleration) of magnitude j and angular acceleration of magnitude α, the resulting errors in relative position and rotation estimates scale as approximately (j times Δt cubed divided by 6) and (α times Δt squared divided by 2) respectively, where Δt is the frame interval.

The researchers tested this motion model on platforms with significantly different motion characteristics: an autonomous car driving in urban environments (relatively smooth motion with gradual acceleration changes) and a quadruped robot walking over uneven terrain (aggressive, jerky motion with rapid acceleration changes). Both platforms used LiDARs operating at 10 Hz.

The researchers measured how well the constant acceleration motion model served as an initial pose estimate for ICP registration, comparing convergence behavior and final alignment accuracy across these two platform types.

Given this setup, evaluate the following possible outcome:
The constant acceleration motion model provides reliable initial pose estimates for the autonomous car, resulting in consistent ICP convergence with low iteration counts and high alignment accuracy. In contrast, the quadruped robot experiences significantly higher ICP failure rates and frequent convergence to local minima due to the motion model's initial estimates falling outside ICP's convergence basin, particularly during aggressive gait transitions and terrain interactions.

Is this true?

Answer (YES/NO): NO